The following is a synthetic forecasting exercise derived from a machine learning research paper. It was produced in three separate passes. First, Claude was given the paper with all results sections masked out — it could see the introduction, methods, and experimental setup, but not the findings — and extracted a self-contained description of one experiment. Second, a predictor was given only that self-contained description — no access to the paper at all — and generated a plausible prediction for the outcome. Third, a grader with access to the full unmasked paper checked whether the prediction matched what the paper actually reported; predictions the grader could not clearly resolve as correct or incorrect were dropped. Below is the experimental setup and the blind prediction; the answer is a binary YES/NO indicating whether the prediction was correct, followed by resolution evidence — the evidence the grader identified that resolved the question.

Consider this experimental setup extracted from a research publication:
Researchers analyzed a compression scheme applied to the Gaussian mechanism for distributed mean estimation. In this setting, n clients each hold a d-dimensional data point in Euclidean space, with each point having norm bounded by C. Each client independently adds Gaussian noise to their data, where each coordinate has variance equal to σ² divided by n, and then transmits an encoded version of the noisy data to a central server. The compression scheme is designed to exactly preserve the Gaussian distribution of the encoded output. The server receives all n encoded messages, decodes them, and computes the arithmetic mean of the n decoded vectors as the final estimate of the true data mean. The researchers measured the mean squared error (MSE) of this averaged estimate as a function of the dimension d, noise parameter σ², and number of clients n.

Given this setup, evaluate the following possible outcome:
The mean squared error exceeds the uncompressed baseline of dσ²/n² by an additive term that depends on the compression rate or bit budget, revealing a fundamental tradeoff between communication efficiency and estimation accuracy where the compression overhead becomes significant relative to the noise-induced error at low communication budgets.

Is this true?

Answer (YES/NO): NO